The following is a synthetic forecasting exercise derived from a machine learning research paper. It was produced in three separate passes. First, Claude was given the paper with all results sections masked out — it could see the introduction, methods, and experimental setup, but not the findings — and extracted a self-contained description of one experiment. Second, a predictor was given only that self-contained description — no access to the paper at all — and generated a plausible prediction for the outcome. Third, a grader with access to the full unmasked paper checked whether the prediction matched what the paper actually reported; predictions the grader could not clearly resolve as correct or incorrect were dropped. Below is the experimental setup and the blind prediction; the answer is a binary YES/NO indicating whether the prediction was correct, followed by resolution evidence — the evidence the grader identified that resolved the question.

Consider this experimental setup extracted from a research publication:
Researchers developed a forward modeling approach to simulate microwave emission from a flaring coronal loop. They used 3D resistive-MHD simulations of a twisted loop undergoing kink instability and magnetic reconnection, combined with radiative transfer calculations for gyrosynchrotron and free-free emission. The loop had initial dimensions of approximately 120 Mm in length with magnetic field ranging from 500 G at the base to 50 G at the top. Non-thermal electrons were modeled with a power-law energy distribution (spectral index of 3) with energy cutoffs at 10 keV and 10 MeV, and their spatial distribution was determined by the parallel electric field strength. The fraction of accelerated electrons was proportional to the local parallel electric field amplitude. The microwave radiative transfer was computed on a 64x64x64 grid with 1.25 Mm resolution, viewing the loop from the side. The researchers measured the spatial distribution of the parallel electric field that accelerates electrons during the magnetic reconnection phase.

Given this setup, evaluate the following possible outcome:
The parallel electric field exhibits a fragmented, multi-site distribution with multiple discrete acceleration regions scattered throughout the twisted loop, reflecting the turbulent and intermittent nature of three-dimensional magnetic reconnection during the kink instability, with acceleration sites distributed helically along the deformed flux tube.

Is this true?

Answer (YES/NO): YES